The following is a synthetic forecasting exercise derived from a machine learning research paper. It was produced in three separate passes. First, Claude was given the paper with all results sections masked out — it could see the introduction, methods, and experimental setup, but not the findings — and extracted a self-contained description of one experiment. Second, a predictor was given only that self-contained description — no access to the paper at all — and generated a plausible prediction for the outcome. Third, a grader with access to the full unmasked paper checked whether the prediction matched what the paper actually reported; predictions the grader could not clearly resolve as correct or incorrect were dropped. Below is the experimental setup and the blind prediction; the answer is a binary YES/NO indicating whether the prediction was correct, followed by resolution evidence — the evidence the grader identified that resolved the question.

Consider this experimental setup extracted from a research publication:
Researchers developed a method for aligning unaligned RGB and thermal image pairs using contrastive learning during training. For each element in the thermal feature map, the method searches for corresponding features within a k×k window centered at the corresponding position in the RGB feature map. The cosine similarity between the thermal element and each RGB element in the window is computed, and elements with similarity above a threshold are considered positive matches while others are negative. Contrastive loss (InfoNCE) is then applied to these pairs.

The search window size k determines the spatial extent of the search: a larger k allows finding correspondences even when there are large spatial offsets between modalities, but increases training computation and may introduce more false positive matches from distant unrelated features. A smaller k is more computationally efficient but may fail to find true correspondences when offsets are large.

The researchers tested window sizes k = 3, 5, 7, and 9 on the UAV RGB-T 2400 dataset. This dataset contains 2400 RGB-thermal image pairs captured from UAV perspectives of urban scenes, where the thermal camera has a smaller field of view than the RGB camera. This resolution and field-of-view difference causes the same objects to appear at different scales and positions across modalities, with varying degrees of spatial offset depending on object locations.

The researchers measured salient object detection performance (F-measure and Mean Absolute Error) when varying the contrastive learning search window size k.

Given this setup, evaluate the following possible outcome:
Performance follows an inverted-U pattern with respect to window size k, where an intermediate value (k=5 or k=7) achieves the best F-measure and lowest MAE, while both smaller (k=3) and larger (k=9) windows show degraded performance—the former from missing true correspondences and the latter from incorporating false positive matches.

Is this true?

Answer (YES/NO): NO